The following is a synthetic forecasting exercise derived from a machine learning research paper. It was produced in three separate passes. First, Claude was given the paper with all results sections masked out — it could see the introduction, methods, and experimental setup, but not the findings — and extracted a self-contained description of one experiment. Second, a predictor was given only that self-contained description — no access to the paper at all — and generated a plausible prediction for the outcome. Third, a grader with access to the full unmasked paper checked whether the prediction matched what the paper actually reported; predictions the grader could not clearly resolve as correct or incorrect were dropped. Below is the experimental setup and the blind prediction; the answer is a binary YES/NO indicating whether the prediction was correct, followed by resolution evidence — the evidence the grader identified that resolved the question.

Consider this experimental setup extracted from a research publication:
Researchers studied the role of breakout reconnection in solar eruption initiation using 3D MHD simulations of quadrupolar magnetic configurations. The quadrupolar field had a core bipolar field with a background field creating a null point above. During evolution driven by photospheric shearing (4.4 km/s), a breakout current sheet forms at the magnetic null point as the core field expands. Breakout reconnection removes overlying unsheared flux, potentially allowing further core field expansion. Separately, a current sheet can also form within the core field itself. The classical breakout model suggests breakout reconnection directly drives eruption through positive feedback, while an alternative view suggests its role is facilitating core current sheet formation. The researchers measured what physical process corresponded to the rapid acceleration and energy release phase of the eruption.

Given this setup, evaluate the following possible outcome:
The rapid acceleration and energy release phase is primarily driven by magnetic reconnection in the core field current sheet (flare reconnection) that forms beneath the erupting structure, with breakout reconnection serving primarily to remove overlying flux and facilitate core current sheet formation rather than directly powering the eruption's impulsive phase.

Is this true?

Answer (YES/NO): YES